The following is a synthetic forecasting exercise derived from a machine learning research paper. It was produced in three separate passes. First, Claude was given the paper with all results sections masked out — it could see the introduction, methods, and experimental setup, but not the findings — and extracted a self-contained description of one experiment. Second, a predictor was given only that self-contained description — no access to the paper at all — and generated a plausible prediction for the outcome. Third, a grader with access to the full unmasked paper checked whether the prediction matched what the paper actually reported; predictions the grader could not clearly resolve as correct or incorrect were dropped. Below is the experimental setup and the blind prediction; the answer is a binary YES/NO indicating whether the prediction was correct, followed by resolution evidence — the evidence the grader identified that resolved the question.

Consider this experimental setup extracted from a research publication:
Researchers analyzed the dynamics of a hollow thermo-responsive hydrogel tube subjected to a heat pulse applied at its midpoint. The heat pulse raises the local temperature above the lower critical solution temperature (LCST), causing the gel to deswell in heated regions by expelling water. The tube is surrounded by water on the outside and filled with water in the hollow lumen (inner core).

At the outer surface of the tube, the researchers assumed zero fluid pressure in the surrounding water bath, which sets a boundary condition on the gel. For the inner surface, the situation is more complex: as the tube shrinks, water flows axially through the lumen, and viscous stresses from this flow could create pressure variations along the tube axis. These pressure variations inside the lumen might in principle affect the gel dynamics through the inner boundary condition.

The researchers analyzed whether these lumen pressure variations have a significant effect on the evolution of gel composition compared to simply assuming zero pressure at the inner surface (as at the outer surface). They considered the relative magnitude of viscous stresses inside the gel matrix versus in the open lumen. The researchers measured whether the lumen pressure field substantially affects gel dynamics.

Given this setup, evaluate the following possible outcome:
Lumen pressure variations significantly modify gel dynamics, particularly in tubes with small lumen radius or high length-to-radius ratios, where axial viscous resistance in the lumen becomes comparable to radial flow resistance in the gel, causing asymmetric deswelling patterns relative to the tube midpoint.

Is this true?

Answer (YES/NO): NO